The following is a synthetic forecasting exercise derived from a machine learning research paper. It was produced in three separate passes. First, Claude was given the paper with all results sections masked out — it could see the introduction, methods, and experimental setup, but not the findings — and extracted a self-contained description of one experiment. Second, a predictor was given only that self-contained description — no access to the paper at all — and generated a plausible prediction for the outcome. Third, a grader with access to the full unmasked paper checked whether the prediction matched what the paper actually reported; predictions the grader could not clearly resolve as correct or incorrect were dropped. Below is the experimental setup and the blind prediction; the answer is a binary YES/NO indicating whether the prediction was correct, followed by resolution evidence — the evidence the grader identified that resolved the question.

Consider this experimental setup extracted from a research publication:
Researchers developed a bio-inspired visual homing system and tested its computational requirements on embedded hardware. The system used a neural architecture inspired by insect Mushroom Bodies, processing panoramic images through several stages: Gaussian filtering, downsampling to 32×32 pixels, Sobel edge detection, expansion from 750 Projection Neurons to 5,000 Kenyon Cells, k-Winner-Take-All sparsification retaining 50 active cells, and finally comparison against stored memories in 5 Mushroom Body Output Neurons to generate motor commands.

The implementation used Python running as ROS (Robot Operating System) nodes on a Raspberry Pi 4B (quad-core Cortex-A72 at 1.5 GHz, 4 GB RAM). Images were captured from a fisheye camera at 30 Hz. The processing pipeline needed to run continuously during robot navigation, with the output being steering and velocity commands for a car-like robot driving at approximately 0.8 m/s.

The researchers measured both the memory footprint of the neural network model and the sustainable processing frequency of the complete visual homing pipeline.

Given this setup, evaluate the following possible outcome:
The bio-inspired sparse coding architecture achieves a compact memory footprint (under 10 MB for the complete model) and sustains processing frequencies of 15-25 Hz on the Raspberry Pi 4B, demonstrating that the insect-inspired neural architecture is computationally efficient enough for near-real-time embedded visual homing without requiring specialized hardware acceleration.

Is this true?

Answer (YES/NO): NO